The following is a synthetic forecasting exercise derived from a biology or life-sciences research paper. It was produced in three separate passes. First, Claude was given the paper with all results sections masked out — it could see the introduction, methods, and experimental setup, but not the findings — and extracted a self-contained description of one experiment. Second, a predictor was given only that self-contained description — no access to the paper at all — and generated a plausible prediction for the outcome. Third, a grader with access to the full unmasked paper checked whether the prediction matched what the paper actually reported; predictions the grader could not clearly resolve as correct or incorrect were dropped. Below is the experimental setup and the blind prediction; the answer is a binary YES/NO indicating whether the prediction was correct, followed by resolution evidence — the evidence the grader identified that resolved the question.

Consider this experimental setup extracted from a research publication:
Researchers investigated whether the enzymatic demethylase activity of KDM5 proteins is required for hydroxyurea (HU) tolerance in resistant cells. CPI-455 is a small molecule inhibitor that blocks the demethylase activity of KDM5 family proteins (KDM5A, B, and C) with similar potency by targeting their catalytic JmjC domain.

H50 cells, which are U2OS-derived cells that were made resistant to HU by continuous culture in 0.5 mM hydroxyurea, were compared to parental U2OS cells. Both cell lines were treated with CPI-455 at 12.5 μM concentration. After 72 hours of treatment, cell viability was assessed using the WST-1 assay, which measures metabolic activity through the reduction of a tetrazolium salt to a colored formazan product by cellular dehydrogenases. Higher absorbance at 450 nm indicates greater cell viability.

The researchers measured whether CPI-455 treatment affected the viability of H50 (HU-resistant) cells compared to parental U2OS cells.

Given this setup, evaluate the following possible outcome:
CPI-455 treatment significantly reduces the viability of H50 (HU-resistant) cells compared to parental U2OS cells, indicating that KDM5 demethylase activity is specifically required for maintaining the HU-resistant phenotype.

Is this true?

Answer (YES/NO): NO